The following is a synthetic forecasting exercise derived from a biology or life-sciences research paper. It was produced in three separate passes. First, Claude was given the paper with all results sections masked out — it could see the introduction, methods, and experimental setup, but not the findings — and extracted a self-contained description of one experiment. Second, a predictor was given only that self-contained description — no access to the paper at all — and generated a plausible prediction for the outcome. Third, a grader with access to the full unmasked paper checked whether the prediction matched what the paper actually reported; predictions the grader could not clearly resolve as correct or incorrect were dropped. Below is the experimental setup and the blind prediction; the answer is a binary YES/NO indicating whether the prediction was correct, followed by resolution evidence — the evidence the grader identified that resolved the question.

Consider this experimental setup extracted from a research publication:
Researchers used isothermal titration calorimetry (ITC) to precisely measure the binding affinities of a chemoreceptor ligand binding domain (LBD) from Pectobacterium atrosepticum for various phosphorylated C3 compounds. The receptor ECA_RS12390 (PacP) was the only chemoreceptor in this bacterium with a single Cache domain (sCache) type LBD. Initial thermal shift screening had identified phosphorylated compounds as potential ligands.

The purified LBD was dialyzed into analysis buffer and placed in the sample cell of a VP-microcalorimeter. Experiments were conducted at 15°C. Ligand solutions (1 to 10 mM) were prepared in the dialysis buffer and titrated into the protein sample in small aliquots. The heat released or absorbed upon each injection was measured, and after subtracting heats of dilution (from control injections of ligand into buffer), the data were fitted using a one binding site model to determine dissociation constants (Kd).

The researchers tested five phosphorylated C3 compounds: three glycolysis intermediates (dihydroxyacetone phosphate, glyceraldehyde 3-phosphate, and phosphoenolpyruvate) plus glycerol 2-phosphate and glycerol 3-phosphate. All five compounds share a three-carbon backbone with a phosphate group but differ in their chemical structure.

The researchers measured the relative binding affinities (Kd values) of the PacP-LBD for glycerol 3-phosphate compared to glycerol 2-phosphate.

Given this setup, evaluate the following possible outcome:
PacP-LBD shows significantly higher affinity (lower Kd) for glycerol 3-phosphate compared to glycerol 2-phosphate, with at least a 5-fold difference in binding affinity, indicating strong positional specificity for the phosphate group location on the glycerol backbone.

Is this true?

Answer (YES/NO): YES